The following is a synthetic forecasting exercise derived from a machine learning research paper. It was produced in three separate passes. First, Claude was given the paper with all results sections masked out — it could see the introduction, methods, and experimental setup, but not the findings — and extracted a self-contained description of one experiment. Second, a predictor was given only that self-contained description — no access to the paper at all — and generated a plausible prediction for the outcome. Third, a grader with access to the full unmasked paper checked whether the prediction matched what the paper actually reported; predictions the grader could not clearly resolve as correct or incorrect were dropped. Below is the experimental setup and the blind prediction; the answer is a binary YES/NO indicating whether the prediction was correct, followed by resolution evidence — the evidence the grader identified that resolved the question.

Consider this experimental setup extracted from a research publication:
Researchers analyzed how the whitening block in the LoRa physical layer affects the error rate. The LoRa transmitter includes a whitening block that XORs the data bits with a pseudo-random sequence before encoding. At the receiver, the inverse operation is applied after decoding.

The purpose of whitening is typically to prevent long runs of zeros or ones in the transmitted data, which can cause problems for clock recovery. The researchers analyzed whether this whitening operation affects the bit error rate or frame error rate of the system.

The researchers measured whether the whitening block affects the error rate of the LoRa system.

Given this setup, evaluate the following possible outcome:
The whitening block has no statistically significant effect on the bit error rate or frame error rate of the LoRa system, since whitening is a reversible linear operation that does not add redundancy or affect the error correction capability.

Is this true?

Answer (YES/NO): YES